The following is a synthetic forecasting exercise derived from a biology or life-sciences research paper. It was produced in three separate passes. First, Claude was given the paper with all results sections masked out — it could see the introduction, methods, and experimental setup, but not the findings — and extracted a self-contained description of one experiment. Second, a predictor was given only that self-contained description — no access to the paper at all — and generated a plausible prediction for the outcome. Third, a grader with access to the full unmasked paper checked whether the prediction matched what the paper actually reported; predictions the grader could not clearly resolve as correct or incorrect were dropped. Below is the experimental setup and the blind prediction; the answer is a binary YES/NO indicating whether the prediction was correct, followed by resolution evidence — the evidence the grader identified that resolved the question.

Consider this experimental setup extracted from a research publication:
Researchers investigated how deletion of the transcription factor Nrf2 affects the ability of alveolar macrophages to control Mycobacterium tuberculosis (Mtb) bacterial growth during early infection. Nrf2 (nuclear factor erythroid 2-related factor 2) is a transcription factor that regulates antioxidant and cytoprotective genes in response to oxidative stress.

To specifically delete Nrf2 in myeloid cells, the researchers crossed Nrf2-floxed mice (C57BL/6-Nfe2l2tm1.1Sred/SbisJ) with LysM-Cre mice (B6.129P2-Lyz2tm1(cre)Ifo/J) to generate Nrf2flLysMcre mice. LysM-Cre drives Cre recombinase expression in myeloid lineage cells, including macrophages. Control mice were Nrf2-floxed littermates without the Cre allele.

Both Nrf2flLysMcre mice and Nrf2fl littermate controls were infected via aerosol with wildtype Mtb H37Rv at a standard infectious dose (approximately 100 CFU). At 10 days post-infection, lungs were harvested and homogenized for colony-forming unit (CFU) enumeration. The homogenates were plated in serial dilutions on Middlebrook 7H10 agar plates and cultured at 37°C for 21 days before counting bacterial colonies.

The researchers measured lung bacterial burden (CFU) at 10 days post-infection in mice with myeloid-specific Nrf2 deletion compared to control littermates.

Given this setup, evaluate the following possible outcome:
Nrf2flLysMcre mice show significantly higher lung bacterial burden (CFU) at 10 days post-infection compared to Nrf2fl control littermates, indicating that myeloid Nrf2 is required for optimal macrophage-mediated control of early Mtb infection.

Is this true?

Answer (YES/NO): NO